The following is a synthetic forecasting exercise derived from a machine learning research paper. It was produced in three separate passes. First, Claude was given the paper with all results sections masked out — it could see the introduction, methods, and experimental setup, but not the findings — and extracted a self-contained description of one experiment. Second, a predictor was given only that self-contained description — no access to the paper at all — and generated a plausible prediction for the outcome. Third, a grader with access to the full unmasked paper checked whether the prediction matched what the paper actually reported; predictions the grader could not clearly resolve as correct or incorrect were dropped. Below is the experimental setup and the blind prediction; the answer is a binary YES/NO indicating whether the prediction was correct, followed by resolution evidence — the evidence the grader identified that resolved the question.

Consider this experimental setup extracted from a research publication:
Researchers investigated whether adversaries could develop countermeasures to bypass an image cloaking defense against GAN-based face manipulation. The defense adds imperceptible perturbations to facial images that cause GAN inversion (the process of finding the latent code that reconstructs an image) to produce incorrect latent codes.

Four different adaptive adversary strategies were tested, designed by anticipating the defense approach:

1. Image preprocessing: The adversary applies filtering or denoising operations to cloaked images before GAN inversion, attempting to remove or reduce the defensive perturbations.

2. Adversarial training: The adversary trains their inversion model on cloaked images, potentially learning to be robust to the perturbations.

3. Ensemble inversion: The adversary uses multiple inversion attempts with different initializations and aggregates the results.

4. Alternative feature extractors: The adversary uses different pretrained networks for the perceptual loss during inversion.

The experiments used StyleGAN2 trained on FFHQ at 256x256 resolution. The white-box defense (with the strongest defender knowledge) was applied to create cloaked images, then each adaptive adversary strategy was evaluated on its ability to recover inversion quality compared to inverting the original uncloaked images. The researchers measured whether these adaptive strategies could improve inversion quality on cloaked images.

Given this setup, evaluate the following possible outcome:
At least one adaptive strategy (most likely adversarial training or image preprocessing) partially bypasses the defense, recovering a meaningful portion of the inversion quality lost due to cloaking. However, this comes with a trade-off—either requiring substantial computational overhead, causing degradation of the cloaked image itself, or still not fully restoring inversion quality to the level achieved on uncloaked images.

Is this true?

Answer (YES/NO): NO